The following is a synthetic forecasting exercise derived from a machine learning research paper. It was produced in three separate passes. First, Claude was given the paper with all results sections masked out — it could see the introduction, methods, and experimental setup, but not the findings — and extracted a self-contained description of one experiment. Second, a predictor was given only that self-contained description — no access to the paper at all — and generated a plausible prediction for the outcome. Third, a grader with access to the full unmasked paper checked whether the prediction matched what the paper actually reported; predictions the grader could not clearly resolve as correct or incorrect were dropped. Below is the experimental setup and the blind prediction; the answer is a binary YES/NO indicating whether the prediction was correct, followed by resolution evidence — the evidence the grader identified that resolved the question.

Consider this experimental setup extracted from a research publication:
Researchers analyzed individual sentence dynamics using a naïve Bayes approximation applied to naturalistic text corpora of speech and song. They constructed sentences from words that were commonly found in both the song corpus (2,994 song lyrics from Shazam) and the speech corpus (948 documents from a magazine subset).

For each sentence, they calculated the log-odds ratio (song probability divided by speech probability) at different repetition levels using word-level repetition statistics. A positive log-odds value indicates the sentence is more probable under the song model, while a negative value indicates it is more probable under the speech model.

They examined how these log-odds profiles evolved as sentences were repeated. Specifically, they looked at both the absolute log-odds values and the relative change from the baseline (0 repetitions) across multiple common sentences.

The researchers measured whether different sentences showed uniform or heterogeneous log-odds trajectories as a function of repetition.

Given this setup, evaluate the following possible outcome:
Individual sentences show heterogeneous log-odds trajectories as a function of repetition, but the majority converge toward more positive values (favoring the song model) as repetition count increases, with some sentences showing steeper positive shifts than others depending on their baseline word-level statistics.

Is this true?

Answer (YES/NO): YES